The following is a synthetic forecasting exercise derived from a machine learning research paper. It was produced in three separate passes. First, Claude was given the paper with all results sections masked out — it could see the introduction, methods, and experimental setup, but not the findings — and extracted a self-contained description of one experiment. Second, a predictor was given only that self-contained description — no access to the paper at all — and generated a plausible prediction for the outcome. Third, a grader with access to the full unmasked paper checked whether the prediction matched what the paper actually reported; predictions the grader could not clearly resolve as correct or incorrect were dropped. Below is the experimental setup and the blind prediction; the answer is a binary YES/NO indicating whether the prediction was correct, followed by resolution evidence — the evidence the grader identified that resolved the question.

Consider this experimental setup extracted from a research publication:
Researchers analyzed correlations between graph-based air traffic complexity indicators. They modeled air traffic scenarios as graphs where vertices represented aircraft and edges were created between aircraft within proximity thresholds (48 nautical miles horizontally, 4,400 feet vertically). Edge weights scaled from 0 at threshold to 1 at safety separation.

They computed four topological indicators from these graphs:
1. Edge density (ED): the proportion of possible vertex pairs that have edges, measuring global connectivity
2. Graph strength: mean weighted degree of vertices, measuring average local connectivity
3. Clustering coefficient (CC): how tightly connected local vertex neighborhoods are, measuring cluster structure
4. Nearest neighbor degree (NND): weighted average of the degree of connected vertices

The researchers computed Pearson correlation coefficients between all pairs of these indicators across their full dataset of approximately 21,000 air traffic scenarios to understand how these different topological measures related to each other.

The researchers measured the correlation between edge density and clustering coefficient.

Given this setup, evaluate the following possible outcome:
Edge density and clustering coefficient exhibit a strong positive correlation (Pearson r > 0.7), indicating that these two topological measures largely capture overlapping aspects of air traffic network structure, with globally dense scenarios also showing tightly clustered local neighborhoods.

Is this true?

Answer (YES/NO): YES